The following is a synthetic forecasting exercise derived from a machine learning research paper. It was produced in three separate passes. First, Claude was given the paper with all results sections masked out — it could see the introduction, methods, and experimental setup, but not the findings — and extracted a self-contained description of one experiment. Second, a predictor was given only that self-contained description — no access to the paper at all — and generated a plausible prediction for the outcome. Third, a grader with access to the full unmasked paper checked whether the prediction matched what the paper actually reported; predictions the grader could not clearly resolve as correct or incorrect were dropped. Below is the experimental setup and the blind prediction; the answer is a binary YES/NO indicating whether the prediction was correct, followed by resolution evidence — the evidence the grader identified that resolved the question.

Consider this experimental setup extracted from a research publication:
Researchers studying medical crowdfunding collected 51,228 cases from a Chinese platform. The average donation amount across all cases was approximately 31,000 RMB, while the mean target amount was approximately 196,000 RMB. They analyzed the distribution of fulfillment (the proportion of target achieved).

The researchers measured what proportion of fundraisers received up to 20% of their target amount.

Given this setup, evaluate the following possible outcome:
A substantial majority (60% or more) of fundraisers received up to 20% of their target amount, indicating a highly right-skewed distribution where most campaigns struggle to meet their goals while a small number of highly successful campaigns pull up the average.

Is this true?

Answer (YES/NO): YES